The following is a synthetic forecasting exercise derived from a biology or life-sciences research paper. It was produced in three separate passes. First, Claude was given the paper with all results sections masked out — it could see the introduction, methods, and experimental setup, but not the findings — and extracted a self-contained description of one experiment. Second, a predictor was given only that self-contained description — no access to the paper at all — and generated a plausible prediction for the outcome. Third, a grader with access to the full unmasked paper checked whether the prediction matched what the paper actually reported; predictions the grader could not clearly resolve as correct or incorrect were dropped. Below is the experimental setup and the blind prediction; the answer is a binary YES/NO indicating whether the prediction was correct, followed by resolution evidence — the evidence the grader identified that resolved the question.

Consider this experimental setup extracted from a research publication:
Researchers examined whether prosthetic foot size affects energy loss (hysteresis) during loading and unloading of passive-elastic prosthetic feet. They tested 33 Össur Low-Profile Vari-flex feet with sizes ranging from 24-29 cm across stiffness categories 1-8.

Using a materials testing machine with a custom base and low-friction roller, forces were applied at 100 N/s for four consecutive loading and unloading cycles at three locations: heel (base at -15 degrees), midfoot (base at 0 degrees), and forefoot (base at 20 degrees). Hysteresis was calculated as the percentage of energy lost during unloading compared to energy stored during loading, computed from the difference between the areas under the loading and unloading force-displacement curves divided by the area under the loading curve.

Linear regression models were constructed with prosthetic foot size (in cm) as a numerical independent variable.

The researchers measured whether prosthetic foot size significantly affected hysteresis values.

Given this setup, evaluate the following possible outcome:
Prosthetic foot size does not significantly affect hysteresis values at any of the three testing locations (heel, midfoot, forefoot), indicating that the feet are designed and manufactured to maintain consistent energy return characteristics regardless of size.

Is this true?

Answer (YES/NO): NO